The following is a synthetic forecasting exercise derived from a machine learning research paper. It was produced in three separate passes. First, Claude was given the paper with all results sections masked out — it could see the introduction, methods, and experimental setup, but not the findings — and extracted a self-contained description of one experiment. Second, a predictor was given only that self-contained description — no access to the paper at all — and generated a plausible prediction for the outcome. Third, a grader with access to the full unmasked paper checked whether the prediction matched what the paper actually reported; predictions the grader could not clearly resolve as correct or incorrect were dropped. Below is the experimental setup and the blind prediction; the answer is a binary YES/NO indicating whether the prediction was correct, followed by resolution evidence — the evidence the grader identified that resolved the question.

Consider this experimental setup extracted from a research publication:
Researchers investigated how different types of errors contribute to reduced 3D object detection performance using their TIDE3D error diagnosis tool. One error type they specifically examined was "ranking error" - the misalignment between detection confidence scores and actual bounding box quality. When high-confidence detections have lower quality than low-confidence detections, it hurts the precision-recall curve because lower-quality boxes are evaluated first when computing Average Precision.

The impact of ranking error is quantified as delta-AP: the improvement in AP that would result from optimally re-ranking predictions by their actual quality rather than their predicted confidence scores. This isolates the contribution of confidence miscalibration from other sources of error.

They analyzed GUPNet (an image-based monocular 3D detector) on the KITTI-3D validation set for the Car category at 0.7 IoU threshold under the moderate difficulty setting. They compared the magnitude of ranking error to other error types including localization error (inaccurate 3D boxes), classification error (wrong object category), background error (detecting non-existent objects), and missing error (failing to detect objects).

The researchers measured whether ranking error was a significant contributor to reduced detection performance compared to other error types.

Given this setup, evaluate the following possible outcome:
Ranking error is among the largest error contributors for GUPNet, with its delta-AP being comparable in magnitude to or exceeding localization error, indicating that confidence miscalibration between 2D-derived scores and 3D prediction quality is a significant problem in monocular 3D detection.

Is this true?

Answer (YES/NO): NO